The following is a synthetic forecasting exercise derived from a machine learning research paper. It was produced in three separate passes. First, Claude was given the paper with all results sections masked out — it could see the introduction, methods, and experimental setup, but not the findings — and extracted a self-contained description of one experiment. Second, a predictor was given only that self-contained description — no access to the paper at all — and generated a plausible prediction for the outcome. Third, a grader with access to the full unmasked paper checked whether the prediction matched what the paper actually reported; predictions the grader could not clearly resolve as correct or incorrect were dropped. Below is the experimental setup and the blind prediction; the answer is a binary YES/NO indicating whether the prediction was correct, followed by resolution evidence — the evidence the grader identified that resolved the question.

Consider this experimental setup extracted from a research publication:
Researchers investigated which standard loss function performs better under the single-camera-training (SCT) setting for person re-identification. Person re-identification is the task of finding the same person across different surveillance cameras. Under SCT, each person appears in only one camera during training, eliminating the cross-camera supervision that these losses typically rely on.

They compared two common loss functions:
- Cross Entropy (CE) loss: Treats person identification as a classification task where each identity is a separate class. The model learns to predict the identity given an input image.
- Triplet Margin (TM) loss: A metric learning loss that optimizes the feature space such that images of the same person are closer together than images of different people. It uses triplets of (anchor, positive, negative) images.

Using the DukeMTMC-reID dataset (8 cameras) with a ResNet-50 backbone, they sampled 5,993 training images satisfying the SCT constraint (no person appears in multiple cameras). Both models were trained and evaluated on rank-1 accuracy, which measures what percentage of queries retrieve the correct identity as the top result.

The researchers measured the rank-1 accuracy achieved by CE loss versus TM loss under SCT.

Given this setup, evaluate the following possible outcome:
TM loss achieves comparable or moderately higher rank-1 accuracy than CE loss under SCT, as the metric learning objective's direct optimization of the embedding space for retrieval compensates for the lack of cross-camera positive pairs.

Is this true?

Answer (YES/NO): NO